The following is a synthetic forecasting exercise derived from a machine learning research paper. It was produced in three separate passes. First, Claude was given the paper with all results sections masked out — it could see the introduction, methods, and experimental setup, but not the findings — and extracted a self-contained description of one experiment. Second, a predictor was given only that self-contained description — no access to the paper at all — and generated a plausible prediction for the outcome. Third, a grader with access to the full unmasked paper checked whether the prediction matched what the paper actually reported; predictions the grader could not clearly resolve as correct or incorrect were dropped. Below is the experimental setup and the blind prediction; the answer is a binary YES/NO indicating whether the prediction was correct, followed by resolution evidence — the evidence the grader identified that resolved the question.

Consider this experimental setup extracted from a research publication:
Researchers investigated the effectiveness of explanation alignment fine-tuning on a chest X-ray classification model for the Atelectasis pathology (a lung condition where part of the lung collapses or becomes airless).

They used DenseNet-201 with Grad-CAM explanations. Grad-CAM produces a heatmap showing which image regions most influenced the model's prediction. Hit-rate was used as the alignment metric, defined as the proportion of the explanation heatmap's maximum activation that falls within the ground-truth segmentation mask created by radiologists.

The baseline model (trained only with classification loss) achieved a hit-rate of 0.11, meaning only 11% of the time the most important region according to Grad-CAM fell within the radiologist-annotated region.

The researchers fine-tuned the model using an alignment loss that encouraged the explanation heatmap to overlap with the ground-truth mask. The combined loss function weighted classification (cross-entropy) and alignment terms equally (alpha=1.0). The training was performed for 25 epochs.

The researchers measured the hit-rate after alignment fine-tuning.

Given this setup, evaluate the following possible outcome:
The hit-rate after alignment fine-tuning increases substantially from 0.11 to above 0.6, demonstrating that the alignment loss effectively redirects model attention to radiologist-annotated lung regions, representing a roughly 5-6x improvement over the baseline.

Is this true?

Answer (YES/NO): NO